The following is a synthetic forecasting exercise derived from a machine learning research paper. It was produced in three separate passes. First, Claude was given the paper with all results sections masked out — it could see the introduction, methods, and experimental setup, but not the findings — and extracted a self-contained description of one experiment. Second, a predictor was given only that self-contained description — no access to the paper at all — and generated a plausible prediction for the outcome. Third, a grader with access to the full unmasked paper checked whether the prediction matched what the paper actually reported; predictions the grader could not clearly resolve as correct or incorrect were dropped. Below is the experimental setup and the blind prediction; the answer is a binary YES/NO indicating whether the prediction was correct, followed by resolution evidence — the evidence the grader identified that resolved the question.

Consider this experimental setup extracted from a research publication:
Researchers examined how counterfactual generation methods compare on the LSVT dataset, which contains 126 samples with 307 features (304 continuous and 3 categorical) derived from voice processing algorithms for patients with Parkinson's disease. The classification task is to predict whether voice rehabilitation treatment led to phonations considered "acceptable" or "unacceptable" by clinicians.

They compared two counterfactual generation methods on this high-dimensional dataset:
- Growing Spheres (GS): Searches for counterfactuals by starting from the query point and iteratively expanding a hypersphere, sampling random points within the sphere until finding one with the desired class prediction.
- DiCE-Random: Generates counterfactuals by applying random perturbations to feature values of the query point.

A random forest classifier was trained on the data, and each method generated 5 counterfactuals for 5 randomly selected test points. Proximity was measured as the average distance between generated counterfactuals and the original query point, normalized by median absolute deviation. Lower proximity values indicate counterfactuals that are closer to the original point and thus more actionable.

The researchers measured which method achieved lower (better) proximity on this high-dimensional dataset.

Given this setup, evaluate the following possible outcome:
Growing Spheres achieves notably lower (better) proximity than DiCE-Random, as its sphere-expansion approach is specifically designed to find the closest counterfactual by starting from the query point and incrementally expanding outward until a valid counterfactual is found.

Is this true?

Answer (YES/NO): YES